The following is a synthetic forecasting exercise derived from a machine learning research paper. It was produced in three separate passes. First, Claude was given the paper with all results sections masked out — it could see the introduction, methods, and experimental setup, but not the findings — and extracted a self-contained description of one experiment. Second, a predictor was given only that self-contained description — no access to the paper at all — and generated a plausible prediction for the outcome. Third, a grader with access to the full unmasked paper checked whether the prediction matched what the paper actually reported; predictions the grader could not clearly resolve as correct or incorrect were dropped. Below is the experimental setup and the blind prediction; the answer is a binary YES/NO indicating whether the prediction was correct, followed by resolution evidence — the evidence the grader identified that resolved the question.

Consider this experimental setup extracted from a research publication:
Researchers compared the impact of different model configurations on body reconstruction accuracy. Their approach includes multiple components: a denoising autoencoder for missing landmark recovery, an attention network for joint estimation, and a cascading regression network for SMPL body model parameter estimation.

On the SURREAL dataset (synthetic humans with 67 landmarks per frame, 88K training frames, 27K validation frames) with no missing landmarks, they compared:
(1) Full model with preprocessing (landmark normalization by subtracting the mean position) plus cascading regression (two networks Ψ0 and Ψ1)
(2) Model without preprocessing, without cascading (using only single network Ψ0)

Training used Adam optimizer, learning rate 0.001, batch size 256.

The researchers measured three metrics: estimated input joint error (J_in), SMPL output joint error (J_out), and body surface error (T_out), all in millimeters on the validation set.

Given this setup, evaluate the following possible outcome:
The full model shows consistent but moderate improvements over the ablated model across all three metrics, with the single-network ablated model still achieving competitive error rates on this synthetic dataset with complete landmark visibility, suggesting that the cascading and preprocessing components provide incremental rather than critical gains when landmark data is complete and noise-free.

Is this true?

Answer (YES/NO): NO